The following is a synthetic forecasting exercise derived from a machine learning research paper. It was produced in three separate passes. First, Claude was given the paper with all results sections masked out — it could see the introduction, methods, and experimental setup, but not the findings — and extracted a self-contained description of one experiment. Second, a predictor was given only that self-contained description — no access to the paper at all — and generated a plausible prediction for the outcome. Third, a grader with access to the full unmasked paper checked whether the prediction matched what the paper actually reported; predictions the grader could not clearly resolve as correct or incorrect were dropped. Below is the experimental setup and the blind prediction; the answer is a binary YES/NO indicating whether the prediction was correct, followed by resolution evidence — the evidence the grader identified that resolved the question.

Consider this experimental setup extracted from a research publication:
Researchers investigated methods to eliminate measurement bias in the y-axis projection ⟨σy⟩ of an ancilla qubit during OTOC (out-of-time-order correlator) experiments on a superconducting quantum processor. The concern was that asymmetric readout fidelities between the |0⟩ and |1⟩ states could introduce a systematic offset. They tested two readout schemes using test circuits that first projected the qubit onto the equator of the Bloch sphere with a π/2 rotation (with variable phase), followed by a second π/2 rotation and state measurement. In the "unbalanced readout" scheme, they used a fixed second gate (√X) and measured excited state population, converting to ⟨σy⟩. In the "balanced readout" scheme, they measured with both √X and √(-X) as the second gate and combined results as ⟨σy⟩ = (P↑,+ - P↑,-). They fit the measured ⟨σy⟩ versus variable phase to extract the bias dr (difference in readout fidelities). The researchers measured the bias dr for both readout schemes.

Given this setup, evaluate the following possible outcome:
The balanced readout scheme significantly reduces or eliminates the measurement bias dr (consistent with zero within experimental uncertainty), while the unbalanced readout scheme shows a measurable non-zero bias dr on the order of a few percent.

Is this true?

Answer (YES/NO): YES